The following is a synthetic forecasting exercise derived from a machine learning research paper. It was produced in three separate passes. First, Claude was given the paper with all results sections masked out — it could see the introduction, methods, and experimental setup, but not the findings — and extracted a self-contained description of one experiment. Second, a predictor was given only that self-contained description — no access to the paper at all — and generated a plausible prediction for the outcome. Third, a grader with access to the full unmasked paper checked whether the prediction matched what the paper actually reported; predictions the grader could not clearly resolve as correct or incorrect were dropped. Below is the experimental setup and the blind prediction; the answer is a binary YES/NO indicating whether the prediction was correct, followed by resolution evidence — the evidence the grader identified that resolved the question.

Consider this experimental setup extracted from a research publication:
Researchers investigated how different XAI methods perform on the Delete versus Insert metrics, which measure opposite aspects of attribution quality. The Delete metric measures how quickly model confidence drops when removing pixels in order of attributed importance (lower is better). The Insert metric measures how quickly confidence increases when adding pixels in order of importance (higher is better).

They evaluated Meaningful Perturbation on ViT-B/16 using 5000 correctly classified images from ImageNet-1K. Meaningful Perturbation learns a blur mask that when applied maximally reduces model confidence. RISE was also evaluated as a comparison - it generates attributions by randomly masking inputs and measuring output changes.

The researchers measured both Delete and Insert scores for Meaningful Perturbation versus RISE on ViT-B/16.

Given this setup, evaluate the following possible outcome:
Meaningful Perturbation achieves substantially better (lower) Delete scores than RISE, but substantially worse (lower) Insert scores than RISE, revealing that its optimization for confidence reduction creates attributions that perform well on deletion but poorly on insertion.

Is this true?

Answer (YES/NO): NO